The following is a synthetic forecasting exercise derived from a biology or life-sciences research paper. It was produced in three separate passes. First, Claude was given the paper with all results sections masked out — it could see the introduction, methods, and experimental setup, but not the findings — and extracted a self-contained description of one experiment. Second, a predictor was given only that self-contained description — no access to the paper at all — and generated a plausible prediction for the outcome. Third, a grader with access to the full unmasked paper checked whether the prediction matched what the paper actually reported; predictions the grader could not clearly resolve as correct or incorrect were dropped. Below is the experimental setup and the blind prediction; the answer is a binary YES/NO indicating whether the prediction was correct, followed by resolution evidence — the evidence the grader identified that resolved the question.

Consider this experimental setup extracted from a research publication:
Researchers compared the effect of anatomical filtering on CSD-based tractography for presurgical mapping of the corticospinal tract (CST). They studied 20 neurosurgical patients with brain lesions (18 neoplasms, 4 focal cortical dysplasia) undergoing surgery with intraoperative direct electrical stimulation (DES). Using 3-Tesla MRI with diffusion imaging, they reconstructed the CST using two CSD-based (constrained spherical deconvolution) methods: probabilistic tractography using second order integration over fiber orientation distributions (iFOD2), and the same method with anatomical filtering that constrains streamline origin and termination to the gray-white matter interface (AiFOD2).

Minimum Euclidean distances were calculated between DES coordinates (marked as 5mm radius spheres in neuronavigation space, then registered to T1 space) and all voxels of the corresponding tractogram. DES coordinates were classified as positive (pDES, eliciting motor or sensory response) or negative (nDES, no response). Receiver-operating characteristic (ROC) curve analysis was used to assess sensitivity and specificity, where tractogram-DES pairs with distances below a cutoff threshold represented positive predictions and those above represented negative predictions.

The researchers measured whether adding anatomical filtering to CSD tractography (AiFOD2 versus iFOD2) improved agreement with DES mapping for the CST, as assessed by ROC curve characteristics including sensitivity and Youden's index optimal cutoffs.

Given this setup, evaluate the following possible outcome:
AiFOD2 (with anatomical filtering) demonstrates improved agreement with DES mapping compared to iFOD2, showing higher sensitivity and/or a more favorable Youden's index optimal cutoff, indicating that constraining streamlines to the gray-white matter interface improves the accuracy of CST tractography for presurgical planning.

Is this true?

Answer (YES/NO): NO